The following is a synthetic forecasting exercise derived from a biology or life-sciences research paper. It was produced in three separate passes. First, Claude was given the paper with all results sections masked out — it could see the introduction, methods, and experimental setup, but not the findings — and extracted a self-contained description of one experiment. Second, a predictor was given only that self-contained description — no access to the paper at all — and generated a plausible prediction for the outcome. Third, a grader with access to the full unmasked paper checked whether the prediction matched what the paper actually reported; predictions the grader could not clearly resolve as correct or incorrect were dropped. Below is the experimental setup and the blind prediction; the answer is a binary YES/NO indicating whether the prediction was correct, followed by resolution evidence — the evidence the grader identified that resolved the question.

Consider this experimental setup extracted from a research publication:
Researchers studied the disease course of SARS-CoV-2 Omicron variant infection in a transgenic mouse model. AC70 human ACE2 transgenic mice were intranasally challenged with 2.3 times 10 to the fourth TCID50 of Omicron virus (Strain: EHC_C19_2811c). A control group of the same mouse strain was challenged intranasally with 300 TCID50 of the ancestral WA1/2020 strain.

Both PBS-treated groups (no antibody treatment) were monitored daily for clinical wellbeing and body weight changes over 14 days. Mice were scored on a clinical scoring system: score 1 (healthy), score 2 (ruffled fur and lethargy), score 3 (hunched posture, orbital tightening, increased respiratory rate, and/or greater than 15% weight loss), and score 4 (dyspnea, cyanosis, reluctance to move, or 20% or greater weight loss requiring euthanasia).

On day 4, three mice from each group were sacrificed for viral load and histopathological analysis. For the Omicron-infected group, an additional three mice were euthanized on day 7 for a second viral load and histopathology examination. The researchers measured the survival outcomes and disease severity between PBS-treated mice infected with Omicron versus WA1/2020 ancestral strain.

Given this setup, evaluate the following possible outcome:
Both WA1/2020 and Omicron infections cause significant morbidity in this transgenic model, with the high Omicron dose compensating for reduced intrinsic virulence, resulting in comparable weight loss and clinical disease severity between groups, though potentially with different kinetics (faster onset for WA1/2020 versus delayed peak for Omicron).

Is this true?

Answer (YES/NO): NO